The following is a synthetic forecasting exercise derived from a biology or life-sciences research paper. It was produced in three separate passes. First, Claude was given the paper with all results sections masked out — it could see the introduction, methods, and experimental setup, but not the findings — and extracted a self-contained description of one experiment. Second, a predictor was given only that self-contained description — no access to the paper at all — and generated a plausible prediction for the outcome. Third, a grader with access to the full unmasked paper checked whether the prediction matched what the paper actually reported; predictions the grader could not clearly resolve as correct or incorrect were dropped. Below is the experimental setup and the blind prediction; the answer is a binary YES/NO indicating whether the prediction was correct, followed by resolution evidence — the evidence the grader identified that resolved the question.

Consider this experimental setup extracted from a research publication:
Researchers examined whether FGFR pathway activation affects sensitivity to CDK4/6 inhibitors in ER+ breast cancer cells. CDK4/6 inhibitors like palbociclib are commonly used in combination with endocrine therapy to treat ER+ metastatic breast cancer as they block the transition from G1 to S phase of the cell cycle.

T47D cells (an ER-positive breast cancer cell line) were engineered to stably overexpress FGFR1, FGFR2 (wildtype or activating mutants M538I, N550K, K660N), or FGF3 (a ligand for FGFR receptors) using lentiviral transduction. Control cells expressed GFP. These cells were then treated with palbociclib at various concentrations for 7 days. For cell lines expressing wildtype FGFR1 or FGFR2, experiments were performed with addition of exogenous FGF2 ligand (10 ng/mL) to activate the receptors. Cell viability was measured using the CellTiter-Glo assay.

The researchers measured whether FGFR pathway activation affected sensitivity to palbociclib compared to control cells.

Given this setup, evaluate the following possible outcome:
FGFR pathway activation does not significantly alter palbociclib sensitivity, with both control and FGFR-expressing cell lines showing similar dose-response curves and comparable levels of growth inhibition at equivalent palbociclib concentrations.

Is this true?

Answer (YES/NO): NO